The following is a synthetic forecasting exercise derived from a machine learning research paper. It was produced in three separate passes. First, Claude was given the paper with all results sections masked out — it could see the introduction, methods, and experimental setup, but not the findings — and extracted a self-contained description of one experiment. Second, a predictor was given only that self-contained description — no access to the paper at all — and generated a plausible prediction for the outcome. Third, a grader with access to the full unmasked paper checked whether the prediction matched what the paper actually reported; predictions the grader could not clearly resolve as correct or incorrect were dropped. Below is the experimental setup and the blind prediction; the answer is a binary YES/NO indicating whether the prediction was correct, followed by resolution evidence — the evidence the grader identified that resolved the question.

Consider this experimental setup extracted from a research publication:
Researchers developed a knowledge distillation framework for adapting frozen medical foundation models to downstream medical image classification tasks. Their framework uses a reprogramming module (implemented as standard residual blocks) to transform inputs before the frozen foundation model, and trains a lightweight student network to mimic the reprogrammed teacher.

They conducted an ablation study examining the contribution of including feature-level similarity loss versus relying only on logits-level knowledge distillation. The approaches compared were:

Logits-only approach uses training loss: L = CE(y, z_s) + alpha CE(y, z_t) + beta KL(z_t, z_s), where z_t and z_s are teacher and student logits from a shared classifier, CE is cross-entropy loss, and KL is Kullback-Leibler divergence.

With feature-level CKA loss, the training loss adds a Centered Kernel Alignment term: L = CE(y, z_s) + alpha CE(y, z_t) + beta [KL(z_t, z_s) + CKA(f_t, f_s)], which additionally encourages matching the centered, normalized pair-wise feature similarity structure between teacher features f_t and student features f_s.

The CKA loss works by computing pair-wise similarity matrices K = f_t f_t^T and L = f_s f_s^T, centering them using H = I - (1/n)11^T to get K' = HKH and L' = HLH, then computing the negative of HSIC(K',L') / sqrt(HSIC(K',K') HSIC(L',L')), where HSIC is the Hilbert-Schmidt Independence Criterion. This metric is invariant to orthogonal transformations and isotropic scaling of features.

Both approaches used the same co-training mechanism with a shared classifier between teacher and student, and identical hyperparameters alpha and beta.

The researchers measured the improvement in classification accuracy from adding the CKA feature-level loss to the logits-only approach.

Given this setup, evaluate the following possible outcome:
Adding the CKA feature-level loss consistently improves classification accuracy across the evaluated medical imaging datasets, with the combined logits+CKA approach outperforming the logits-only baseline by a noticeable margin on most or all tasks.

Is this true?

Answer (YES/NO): NO